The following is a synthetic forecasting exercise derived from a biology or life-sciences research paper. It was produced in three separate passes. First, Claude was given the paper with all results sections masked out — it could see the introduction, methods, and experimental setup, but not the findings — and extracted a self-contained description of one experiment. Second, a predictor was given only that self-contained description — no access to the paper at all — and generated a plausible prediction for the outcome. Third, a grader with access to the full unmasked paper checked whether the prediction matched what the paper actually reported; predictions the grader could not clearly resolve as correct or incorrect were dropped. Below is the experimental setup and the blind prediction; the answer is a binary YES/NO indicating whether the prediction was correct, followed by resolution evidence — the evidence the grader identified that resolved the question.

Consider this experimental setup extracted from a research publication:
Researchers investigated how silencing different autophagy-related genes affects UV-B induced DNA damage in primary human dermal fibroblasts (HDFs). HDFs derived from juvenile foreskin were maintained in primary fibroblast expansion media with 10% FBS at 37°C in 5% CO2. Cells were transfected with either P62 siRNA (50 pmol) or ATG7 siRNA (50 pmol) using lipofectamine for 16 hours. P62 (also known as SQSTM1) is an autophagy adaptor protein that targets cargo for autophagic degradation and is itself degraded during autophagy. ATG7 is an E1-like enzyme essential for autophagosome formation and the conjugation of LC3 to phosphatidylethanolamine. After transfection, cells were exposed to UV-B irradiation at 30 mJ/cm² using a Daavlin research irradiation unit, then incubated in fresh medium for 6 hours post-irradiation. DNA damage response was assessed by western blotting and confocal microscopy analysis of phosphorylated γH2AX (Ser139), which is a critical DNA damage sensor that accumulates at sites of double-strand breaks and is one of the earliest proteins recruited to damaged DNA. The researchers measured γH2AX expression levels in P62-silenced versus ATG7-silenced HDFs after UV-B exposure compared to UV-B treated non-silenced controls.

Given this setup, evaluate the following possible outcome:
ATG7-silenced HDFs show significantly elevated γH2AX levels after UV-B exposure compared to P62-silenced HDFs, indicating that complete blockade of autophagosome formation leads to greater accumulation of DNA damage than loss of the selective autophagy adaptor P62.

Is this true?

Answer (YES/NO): NO